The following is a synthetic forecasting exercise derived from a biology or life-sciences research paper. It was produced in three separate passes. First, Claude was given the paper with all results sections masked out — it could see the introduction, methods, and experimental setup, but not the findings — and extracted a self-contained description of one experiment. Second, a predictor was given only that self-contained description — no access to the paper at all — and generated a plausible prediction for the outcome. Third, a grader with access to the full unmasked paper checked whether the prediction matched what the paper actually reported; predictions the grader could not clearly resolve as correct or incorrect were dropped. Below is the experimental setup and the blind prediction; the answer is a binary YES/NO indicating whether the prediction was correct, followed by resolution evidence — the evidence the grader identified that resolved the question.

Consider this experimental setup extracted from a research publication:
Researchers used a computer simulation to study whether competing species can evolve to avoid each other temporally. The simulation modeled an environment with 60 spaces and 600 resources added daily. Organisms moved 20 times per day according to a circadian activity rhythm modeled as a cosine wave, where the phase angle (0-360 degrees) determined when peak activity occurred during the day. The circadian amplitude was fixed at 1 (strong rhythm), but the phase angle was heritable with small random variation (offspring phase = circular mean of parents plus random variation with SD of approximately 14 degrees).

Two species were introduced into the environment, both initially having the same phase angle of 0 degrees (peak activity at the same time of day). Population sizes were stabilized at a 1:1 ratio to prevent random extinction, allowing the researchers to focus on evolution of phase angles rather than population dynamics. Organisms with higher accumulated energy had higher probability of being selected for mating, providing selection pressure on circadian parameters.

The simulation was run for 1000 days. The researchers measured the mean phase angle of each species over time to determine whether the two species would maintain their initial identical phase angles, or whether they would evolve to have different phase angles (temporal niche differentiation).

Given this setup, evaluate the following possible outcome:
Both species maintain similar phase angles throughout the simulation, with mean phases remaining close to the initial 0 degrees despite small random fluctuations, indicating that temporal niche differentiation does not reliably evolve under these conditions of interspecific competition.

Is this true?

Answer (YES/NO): NO